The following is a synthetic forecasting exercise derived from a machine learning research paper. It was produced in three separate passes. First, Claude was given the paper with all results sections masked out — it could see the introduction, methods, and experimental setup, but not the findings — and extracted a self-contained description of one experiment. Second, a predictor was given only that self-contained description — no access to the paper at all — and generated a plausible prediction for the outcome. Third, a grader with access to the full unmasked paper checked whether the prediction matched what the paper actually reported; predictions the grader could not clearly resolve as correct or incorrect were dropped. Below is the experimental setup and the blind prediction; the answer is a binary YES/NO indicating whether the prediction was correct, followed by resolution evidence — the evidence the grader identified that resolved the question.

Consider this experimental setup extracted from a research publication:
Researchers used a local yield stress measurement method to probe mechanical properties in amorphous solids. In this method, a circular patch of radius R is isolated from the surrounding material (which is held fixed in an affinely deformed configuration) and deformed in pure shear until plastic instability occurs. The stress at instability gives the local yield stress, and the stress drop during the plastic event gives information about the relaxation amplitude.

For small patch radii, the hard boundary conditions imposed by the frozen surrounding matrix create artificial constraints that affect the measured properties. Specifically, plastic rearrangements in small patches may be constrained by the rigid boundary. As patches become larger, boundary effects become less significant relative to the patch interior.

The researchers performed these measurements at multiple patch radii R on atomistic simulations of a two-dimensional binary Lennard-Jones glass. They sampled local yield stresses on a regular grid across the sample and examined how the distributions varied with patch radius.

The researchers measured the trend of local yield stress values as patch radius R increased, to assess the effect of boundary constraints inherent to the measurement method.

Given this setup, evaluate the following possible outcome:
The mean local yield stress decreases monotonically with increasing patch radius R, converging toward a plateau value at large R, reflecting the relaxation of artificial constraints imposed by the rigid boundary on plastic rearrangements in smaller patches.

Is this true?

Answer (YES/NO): YES